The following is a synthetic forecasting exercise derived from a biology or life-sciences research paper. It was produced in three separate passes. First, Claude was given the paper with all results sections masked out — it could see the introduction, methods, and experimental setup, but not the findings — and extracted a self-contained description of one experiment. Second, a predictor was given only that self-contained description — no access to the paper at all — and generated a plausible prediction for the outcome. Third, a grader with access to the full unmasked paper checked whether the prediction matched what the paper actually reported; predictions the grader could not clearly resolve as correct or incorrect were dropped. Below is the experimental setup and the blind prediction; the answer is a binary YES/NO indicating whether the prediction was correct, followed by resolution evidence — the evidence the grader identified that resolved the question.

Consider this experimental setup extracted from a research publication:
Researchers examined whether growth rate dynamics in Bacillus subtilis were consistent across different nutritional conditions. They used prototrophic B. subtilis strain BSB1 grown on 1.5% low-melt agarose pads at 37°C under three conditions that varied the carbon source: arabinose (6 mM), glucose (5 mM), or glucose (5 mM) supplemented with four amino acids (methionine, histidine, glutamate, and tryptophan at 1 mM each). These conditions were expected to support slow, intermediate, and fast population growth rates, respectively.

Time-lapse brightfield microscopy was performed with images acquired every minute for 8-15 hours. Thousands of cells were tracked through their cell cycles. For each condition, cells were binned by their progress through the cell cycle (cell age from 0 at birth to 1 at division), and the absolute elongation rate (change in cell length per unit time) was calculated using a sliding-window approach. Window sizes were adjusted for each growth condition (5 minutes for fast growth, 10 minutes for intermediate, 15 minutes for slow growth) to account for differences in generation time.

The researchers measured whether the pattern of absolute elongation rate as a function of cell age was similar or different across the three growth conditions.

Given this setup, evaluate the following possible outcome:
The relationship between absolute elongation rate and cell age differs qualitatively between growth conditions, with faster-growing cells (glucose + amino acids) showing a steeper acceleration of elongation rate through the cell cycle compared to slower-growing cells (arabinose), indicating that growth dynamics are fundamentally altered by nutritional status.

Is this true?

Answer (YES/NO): NO